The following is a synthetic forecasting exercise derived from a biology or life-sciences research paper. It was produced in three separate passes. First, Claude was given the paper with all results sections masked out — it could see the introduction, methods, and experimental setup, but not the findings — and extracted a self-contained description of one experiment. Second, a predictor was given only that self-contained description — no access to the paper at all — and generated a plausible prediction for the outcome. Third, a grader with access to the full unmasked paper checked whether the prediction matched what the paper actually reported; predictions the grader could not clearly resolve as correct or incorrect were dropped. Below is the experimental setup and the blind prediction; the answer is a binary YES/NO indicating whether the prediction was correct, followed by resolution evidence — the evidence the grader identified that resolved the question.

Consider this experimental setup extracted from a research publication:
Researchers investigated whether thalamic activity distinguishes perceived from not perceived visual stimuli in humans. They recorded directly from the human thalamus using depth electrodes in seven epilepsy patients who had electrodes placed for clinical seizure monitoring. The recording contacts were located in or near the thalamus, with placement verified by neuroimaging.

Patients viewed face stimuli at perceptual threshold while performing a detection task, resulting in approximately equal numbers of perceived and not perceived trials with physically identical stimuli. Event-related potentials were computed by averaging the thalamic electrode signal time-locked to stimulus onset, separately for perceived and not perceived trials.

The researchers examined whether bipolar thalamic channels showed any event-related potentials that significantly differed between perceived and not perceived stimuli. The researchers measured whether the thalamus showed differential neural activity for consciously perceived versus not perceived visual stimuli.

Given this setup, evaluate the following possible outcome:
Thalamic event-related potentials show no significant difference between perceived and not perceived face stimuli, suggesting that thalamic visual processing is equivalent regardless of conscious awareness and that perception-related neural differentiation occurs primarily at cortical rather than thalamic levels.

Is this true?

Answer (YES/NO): NO